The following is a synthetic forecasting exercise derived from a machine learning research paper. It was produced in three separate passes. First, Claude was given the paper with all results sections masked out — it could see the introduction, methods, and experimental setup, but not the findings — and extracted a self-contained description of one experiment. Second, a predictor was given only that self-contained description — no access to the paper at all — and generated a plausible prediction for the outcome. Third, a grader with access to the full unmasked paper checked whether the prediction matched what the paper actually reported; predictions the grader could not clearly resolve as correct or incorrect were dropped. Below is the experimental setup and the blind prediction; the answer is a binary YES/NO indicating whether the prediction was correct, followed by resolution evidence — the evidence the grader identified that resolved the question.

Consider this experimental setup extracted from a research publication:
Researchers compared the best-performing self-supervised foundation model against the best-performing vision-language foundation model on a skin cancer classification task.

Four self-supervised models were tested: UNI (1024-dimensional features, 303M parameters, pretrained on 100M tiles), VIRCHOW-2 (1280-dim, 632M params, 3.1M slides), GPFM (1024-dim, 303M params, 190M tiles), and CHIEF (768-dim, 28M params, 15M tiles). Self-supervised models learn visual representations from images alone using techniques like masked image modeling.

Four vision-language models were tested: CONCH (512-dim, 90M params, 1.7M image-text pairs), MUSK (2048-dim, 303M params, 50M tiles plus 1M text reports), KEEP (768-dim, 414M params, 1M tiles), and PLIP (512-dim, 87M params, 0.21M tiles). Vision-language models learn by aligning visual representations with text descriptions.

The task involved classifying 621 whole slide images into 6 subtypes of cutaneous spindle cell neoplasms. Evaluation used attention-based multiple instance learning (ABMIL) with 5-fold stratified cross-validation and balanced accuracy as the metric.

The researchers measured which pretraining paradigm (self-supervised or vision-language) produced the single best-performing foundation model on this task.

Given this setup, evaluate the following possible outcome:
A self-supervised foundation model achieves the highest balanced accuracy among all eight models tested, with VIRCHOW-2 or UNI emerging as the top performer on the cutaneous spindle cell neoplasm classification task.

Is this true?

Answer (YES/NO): YES